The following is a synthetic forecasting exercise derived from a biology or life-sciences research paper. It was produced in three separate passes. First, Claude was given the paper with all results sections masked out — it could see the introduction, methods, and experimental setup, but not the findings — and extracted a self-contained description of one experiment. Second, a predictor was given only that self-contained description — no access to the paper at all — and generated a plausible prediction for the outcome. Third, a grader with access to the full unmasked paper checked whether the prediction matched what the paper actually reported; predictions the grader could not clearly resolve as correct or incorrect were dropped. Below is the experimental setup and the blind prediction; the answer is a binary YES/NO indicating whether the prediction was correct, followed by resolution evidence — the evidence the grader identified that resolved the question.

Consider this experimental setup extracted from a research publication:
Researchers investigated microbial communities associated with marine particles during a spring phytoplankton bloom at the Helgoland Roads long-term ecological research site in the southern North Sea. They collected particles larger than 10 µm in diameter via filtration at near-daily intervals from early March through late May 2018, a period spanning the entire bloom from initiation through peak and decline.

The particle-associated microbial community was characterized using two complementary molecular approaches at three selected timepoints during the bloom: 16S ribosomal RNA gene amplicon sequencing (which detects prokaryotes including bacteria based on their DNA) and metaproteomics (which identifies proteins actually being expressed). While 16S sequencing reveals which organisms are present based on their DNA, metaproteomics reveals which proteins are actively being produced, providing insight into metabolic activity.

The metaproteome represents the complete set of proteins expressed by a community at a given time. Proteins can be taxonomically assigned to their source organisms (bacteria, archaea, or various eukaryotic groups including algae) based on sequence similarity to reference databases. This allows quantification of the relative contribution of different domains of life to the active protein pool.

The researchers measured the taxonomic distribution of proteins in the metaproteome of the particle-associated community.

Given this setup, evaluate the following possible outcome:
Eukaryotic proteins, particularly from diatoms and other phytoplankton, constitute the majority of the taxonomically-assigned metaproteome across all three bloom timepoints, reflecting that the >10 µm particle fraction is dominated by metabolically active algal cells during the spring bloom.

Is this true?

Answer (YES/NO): YES